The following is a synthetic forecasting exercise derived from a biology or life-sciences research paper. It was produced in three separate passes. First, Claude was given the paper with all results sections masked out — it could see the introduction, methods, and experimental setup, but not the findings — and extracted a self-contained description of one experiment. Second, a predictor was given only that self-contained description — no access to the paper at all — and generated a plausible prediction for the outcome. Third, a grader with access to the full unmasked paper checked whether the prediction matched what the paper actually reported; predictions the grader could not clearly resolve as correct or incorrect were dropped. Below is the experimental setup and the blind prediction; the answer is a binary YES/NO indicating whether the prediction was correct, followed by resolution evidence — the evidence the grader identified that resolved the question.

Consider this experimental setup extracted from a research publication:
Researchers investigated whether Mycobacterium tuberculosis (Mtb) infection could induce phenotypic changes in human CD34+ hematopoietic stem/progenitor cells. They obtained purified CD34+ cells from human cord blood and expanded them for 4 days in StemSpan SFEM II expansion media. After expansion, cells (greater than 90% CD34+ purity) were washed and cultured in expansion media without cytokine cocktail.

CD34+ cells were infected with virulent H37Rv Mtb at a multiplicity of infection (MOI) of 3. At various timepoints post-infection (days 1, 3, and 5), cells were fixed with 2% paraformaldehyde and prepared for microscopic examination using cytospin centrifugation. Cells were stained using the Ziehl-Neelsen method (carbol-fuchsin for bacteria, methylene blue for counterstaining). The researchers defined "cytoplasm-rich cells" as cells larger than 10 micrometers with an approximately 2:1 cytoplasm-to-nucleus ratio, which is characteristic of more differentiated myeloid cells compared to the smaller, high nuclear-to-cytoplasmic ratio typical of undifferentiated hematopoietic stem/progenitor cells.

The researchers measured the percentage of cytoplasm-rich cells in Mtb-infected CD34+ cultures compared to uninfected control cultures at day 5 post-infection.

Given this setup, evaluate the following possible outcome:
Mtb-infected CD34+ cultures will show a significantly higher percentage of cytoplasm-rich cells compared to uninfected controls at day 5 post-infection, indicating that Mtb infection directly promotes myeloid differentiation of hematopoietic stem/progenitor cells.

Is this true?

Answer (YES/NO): YES